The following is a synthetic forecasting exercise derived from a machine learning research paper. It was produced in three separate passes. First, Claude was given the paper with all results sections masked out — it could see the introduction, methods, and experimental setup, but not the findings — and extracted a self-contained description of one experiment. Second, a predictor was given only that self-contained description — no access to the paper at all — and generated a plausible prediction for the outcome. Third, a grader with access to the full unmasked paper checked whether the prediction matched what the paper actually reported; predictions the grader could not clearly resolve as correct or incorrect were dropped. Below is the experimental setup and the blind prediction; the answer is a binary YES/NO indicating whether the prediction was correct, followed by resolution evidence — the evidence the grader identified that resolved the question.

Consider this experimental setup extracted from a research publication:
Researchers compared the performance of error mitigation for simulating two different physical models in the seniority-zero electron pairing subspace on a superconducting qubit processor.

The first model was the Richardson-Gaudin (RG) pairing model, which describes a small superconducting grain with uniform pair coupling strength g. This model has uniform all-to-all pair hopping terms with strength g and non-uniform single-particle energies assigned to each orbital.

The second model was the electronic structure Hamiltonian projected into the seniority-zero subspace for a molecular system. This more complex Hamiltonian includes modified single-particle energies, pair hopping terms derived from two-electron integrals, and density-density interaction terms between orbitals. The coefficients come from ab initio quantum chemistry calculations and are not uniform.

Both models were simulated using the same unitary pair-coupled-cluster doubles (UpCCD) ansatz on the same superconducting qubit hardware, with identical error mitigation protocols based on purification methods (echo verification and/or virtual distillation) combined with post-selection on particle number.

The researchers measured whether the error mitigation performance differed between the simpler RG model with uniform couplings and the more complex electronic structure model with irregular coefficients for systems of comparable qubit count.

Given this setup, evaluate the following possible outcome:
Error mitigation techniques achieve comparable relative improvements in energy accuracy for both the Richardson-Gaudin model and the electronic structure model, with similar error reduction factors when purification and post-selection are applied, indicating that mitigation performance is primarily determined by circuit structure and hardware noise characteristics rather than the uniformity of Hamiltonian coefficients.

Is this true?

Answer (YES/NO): NO